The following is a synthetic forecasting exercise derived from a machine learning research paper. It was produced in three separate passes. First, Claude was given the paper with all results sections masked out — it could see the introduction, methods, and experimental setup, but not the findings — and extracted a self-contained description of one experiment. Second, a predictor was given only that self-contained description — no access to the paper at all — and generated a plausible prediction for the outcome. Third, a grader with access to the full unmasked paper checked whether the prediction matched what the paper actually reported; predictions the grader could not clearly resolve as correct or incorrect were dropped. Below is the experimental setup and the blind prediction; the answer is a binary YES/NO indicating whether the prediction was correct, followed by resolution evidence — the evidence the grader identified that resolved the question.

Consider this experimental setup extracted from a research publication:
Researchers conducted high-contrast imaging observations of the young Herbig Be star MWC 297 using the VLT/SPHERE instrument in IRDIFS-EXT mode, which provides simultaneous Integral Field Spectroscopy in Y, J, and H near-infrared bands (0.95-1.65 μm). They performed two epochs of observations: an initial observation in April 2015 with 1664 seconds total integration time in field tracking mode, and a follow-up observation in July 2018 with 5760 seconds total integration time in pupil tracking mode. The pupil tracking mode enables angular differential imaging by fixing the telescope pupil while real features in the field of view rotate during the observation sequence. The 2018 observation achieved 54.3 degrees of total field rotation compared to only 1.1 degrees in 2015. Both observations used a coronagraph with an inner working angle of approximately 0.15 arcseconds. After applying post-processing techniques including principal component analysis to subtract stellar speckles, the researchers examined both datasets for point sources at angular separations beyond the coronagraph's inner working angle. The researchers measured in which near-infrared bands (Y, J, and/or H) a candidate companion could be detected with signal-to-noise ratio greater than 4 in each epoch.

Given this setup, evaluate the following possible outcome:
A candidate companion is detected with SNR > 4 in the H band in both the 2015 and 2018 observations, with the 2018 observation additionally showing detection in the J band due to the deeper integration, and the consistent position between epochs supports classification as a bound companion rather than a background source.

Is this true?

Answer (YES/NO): YES